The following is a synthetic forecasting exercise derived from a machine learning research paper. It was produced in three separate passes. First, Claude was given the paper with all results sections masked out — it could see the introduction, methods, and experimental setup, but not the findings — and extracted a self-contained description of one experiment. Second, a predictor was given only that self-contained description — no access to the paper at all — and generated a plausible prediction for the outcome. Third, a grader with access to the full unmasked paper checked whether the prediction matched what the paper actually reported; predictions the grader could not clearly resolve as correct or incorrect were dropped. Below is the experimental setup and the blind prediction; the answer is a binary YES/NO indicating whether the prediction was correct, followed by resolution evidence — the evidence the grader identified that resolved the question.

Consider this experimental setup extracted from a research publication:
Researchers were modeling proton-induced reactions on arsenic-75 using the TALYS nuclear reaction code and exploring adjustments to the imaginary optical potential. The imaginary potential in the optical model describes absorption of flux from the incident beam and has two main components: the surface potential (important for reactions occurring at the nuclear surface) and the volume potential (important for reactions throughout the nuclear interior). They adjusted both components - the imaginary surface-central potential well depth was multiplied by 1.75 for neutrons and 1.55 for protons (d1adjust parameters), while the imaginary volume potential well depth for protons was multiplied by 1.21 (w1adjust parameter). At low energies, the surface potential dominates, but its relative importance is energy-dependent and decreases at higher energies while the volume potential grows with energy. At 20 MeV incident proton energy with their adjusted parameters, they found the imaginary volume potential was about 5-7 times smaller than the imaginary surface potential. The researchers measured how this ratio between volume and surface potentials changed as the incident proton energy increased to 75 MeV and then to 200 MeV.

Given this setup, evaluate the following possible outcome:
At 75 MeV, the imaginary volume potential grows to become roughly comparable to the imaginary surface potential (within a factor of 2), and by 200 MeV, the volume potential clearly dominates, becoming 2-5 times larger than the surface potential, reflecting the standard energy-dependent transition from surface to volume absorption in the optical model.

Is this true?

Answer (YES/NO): NO